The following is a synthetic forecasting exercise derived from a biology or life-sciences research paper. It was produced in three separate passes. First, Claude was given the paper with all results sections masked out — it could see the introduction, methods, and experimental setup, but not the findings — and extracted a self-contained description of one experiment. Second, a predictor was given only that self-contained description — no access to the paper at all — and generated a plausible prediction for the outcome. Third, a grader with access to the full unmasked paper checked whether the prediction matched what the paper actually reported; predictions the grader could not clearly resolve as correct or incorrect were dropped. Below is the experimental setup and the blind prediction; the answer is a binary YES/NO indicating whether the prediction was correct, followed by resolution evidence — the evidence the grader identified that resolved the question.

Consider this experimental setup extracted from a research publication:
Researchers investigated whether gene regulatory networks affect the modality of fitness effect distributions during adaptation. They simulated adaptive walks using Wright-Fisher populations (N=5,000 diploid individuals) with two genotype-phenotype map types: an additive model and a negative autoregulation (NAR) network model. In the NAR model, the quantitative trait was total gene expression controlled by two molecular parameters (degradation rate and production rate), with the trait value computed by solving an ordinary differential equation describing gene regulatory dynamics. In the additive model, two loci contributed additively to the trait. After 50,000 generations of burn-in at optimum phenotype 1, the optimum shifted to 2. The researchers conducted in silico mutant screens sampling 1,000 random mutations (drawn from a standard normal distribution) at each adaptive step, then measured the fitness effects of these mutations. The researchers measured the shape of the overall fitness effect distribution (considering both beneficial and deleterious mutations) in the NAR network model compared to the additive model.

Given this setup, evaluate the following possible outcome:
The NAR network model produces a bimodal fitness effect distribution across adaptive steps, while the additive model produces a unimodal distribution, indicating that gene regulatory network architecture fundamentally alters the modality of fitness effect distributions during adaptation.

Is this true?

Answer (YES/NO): YES